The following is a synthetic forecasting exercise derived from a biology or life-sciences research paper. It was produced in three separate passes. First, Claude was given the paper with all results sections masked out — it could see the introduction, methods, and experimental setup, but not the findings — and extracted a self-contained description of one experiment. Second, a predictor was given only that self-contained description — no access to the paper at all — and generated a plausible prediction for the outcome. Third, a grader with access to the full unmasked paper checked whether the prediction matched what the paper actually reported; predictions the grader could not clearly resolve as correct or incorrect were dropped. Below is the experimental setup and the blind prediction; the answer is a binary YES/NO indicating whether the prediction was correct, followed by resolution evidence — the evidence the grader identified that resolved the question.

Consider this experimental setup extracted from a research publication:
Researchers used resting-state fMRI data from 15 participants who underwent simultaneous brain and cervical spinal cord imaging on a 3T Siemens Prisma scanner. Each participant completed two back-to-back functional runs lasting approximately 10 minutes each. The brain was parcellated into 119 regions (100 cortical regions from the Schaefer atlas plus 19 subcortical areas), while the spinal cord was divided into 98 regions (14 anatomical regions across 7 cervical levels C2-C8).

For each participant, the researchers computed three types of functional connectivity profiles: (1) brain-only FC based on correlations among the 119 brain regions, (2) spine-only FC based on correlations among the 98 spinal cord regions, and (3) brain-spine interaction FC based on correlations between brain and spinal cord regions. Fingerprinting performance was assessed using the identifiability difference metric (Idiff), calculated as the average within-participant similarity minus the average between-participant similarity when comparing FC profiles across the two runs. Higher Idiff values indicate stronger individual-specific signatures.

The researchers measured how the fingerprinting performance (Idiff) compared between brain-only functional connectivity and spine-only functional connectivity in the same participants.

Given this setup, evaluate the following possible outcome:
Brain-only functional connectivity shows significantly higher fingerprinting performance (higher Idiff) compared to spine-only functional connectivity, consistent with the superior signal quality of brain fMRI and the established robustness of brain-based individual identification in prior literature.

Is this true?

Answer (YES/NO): YES